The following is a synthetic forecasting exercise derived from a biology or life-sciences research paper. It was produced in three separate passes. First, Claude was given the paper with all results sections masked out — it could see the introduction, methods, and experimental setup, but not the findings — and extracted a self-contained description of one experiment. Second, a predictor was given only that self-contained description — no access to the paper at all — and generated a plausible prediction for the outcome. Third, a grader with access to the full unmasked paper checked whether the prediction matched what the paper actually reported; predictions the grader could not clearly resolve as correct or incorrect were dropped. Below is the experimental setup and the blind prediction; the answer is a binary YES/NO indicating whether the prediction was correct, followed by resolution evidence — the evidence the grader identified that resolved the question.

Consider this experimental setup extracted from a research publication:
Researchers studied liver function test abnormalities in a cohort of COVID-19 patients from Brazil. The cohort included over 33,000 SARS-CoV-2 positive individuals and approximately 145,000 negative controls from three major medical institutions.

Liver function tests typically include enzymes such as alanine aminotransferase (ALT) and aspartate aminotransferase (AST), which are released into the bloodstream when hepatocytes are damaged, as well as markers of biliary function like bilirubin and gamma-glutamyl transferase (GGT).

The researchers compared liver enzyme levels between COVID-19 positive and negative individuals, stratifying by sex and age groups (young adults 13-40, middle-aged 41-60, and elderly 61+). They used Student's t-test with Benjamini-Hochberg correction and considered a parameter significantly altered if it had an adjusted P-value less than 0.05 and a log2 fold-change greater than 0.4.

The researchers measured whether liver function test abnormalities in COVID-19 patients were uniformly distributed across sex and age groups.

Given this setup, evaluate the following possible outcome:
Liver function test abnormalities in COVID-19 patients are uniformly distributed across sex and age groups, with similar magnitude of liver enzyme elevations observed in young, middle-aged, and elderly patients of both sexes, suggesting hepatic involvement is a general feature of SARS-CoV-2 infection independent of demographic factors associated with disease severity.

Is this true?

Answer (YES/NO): NO